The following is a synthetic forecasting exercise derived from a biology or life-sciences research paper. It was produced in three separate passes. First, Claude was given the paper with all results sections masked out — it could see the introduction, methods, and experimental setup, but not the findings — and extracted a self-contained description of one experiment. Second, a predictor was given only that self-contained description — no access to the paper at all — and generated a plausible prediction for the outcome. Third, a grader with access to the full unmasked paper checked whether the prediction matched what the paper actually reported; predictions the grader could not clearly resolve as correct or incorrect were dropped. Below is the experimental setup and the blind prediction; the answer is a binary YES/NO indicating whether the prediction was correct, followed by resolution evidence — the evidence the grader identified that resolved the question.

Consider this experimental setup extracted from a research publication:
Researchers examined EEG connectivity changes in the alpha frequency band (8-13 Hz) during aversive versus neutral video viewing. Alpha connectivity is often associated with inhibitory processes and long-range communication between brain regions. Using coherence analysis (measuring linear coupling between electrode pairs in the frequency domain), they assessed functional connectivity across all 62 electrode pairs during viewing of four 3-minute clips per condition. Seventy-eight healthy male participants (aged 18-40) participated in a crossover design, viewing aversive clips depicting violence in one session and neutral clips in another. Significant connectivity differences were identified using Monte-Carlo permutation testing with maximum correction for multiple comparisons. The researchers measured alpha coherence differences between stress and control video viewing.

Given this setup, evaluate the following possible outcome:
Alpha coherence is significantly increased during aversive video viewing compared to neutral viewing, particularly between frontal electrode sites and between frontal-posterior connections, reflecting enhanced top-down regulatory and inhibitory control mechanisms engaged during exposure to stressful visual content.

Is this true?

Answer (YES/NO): NO